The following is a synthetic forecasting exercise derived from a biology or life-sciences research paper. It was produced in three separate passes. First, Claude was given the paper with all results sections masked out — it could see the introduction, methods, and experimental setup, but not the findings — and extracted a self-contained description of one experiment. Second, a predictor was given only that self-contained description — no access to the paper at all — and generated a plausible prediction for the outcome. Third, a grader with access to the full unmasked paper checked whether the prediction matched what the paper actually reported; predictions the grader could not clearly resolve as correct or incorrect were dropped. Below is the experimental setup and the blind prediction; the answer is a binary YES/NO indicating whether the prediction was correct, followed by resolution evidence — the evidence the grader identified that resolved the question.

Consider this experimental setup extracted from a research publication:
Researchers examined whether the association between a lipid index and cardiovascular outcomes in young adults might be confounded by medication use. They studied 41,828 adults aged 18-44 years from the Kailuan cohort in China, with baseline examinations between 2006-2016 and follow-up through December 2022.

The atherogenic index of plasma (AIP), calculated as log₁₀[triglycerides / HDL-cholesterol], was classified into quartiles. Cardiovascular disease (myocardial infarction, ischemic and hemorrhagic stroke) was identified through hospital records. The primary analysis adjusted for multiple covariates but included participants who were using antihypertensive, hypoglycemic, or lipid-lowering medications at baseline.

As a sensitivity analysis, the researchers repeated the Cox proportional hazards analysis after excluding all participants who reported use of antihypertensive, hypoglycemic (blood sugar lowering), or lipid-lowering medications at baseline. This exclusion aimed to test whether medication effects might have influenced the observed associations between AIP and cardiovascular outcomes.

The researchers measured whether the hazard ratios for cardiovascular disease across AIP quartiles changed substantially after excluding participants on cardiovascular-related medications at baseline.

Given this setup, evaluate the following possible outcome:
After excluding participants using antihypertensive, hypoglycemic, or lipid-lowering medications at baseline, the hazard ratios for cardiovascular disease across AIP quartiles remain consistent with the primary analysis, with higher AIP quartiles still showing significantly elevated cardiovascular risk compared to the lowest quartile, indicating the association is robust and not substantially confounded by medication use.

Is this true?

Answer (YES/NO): YES